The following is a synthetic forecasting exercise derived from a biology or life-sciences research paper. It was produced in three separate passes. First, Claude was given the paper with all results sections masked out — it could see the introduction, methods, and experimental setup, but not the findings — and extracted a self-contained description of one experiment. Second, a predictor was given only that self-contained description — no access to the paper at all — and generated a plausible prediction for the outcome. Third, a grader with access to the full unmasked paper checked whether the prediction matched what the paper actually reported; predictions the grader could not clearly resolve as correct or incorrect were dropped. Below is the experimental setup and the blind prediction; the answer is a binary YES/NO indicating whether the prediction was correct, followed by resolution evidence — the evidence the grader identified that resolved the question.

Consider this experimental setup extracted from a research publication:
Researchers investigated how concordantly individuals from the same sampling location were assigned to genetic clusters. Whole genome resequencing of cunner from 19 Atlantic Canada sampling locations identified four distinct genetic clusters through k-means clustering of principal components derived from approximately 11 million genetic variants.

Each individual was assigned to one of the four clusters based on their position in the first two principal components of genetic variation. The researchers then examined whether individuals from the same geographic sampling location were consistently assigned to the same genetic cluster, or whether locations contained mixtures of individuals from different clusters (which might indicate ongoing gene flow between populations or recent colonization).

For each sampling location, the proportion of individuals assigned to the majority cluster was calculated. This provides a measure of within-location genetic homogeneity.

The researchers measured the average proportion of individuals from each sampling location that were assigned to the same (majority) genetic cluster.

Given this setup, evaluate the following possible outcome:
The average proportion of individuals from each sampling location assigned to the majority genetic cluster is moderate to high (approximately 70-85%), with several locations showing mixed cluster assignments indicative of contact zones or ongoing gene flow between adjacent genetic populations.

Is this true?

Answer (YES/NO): NO